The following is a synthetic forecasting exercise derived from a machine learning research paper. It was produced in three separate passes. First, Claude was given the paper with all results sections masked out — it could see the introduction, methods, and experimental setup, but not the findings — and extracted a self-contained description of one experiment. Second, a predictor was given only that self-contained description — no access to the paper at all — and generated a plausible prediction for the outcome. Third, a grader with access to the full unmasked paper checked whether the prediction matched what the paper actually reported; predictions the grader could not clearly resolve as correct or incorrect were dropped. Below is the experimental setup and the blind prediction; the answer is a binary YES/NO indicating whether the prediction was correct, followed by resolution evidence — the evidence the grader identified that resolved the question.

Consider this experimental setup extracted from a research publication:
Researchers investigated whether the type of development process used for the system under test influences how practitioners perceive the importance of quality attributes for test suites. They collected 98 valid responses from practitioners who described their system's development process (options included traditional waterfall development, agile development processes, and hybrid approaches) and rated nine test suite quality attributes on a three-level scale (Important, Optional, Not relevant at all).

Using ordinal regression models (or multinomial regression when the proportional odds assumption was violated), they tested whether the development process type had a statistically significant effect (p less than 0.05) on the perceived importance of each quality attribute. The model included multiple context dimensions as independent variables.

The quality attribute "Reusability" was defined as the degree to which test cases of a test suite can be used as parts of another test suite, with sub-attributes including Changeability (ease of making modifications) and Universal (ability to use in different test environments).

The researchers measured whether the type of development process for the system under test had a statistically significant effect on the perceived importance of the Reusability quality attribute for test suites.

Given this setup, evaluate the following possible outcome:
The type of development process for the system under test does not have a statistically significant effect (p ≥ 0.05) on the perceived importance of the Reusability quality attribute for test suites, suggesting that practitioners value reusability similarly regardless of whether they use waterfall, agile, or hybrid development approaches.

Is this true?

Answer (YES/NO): YES